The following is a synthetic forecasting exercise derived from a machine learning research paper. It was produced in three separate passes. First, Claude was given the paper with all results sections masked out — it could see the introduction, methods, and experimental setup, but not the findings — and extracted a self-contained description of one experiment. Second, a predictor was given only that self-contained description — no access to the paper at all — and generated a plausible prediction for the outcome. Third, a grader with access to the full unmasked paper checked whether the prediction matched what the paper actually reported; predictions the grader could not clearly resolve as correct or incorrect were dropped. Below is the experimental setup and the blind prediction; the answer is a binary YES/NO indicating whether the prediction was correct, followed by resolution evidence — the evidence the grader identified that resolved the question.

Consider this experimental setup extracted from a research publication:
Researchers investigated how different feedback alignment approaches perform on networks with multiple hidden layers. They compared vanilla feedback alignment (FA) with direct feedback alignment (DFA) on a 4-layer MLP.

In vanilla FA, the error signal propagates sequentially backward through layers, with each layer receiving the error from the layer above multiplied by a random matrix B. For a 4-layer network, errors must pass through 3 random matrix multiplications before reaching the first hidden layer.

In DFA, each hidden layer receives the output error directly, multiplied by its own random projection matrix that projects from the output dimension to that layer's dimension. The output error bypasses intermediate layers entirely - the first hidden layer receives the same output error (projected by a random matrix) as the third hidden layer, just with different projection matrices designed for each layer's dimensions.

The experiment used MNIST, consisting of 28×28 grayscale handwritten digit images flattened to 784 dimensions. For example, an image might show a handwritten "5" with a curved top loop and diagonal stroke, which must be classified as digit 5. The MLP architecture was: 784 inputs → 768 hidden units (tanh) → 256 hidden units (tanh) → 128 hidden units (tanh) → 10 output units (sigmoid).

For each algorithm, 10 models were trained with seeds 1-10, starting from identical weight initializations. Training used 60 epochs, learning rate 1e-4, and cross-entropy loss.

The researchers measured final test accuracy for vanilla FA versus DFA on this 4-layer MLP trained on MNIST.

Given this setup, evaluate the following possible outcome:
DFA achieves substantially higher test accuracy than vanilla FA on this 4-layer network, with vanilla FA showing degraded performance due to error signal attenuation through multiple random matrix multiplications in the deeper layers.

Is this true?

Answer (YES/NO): NO